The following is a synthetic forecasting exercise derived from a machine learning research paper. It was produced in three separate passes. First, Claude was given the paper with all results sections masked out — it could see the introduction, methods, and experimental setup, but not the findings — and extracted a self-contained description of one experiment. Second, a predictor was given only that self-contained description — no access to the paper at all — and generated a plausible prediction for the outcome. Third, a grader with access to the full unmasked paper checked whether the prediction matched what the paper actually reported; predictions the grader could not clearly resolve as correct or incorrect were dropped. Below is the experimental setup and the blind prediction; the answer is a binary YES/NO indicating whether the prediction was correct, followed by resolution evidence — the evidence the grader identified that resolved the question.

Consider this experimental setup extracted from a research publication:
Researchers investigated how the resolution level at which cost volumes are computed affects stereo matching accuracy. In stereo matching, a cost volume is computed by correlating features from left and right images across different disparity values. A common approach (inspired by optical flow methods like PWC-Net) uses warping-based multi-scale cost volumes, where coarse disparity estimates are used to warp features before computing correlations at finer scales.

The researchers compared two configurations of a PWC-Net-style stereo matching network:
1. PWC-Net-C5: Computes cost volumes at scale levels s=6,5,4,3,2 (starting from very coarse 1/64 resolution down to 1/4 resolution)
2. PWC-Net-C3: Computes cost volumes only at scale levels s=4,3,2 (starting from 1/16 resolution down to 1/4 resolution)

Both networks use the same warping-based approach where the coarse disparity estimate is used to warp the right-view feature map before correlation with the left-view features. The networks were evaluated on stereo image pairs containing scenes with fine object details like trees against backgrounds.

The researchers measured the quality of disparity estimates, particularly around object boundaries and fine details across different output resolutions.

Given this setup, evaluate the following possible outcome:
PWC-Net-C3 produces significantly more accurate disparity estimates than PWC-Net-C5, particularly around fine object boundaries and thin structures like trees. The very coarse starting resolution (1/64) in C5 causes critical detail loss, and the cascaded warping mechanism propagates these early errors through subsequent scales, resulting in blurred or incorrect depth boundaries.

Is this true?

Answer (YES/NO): YES